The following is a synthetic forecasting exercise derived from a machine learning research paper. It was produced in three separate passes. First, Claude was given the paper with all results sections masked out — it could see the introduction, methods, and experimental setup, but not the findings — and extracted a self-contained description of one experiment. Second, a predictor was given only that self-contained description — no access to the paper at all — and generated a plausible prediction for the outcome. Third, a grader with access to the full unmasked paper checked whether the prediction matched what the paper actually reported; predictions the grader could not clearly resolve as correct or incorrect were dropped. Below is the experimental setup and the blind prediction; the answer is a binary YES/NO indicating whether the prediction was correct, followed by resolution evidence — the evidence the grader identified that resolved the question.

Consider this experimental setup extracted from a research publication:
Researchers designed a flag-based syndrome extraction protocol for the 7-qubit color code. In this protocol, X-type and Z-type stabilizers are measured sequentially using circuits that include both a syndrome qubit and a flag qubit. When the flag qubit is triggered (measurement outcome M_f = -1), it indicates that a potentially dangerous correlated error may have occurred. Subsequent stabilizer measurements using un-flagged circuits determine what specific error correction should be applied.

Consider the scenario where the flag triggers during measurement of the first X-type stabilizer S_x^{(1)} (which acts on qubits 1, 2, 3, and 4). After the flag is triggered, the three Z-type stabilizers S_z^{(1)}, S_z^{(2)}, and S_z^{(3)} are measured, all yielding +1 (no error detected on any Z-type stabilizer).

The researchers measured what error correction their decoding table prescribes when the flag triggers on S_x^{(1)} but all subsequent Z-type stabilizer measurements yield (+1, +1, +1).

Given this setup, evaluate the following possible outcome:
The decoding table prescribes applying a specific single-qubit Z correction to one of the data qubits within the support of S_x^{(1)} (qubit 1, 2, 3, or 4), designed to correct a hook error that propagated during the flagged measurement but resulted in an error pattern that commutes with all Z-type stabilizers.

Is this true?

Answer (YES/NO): NO